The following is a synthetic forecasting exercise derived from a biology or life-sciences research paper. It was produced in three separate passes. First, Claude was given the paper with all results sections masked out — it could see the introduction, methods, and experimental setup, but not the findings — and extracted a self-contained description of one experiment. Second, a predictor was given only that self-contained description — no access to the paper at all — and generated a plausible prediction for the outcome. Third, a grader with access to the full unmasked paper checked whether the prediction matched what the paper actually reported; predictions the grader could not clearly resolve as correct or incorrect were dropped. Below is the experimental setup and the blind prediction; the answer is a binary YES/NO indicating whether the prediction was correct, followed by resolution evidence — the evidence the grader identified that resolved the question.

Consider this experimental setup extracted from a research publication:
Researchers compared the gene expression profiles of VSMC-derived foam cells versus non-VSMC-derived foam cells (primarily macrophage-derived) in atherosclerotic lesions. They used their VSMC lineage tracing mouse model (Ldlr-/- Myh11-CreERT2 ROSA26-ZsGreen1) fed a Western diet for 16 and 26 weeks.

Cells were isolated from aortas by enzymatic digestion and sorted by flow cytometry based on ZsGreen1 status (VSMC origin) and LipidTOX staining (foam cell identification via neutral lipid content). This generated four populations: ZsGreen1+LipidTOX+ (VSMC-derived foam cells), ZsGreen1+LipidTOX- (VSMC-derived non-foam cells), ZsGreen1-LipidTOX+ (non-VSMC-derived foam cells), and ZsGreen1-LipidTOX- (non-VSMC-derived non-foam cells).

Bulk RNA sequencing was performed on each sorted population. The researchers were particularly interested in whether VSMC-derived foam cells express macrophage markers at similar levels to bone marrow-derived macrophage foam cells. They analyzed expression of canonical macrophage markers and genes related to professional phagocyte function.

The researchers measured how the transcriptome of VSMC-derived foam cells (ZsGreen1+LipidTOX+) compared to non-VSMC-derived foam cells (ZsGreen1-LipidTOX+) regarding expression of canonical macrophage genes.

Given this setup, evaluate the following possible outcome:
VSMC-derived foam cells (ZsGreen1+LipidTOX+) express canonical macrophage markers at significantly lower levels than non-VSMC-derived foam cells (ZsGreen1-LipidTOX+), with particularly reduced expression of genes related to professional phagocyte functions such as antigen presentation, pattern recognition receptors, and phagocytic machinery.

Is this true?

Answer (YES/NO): YES